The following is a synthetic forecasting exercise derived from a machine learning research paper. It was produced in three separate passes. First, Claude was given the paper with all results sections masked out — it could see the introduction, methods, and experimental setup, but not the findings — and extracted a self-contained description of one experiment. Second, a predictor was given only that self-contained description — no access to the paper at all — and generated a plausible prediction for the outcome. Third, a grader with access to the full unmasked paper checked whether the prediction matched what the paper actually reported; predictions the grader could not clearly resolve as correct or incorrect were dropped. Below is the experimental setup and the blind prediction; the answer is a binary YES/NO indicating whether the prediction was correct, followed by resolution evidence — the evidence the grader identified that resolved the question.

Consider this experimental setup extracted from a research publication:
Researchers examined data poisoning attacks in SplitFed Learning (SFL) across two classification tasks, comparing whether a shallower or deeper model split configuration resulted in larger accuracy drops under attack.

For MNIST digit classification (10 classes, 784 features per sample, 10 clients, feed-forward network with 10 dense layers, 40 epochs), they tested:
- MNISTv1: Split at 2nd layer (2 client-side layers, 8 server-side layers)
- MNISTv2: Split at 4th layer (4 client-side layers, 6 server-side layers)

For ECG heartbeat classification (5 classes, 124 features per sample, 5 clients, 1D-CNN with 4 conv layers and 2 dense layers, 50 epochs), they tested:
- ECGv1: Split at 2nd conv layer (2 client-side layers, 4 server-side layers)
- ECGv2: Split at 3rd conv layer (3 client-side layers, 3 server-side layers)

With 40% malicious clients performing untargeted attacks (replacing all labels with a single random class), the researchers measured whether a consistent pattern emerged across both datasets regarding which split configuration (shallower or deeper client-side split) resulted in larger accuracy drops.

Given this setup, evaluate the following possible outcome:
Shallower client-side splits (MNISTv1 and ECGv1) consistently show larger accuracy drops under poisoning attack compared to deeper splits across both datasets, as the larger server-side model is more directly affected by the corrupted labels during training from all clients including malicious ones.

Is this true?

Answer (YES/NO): NO